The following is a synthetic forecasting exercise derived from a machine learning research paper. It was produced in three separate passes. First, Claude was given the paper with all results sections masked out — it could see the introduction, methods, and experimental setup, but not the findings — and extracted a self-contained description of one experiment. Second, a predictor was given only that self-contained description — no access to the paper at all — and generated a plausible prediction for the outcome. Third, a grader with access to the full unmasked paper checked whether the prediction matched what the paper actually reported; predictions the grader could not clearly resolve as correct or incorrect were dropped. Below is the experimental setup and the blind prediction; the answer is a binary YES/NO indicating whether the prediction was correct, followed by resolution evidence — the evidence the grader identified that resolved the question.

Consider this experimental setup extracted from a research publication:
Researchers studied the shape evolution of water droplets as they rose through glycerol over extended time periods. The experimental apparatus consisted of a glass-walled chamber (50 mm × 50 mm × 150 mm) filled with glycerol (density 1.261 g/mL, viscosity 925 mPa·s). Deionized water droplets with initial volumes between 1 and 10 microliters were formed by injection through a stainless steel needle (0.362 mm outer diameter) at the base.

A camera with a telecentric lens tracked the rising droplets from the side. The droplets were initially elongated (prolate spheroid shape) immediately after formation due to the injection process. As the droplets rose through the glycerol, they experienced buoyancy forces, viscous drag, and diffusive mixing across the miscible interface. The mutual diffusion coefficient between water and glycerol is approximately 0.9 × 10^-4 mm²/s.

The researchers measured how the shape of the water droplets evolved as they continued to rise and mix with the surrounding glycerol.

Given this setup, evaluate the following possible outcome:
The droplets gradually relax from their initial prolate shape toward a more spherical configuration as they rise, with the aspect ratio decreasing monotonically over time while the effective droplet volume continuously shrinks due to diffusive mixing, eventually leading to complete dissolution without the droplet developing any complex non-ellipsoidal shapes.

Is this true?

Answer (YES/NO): NO